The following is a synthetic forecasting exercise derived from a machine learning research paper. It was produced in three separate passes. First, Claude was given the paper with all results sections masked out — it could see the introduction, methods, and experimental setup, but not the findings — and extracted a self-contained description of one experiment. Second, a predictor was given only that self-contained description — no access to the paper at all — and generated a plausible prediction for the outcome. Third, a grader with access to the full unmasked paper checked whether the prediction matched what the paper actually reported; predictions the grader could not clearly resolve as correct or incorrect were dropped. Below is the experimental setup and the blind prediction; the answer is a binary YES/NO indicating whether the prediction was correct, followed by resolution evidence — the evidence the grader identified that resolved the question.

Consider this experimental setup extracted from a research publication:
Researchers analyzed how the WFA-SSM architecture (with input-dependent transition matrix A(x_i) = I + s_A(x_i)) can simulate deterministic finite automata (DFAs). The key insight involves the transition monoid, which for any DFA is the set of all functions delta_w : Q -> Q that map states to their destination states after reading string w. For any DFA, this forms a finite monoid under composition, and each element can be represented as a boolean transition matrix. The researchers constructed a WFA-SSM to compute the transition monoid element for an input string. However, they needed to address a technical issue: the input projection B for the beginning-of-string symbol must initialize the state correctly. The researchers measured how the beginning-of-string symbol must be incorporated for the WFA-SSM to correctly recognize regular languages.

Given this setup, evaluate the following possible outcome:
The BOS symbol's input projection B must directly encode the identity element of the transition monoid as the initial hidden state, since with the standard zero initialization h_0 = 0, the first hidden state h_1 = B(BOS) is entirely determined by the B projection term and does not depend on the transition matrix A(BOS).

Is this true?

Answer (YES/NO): NO